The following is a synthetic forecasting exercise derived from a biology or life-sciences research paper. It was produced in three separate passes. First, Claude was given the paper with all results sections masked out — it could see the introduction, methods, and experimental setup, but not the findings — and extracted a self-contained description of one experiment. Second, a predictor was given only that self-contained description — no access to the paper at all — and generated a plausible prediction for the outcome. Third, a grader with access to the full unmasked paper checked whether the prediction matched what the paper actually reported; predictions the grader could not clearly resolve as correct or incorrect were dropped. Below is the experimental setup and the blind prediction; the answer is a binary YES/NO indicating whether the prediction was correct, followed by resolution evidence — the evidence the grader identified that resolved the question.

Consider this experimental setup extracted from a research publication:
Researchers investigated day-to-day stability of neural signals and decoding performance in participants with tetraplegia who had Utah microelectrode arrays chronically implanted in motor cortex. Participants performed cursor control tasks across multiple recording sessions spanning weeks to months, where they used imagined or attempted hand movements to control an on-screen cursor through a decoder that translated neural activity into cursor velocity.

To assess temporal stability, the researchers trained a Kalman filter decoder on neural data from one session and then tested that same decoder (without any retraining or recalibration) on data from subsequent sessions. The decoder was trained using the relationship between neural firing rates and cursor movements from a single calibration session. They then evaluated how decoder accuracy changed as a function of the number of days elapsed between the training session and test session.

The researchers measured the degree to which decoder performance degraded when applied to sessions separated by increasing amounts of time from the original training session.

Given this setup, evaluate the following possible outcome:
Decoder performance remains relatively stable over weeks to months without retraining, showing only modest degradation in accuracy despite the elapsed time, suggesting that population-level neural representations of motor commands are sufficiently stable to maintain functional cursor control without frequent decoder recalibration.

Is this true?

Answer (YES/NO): YES